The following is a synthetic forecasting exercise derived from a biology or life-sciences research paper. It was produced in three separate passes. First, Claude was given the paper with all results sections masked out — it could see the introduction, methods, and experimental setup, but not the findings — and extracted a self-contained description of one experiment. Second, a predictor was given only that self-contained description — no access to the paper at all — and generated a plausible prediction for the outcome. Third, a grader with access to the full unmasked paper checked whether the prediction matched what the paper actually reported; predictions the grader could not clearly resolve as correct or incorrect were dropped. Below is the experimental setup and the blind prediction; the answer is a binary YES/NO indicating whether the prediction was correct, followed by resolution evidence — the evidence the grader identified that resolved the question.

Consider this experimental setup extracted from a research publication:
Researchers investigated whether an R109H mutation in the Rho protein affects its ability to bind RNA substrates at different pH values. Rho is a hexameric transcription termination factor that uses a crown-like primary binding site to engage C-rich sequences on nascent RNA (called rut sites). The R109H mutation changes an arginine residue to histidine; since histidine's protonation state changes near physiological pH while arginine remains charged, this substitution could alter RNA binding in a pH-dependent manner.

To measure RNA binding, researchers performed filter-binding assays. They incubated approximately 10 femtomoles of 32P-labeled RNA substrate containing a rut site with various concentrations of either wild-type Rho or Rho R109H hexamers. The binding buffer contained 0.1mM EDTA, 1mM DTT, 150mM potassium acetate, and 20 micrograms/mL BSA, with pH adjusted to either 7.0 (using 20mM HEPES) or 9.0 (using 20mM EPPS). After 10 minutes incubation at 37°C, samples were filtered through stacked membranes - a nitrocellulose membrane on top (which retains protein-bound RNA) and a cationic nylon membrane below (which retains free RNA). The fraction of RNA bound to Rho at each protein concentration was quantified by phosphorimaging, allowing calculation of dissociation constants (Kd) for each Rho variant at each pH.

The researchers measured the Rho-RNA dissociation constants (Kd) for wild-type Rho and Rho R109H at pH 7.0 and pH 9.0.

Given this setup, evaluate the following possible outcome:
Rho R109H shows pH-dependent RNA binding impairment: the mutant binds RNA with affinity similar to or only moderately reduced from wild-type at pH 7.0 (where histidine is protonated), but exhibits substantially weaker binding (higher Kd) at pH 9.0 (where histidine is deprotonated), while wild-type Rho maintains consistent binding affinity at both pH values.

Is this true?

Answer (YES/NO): YES